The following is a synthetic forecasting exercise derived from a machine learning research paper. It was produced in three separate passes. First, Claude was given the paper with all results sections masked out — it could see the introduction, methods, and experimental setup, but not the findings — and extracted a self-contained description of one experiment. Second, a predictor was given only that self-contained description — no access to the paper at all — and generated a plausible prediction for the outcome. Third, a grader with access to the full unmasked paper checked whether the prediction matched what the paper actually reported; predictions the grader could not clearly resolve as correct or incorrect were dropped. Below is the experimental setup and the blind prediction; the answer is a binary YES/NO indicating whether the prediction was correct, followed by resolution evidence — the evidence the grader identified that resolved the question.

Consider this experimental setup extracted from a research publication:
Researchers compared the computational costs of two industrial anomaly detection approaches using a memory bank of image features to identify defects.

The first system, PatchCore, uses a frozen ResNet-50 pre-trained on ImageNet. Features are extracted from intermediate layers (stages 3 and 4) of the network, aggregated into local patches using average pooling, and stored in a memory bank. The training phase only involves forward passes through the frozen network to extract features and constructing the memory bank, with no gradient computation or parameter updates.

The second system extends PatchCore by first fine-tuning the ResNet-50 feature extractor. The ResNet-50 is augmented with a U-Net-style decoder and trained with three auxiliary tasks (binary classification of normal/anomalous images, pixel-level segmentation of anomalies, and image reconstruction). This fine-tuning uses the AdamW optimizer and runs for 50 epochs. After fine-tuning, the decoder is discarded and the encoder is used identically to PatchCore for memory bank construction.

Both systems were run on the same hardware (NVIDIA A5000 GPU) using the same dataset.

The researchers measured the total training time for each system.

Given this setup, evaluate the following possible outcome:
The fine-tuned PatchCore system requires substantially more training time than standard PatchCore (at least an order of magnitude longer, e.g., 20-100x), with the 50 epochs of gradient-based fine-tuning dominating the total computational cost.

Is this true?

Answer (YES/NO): NO